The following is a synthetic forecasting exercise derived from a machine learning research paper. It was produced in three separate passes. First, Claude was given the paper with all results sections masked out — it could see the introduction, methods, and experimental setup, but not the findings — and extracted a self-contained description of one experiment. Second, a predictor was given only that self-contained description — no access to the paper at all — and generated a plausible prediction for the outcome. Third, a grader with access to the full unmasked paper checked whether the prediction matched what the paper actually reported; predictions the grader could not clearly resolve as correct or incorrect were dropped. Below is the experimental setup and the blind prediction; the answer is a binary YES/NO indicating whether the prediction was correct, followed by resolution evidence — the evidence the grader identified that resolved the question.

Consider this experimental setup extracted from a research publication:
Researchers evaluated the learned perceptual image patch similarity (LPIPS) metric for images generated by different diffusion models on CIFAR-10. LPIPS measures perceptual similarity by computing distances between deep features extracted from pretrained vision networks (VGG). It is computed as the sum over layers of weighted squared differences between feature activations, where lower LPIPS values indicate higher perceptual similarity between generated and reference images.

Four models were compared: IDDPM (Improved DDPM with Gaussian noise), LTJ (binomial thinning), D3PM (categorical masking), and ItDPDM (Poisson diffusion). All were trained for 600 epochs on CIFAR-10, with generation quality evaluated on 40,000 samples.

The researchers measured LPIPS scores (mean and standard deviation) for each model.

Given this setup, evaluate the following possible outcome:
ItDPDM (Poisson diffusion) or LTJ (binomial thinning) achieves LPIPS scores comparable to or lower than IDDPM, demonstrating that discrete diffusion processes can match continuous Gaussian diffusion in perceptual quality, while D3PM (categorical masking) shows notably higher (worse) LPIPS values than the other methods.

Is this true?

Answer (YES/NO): YES